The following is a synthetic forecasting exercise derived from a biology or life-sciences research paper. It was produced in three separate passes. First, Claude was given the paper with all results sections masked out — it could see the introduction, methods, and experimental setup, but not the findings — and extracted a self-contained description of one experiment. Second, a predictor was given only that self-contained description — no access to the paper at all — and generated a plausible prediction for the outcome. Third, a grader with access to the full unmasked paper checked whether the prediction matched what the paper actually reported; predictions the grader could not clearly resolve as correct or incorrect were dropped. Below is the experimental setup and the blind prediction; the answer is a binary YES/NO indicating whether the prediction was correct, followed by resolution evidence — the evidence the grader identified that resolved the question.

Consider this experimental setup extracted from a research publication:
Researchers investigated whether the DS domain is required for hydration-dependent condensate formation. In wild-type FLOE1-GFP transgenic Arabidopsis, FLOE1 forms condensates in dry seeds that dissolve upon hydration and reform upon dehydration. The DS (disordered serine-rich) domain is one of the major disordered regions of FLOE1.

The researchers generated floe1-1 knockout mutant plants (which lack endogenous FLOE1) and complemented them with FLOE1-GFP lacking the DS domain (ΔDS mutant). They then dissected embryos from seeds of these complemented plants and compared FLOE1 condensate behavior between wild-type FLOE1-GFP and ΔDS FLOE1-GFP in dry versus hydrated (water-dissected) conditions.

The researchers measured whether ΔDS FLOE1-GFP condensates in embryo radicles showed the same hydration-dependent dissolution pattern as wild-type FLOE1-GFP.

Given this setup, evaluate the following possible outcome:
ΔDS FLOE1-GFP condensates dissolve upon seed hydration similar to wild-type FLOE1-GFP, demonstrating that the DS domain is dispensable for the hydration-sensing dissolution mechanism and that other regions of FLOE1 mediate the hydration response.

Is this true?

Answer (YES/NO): NO